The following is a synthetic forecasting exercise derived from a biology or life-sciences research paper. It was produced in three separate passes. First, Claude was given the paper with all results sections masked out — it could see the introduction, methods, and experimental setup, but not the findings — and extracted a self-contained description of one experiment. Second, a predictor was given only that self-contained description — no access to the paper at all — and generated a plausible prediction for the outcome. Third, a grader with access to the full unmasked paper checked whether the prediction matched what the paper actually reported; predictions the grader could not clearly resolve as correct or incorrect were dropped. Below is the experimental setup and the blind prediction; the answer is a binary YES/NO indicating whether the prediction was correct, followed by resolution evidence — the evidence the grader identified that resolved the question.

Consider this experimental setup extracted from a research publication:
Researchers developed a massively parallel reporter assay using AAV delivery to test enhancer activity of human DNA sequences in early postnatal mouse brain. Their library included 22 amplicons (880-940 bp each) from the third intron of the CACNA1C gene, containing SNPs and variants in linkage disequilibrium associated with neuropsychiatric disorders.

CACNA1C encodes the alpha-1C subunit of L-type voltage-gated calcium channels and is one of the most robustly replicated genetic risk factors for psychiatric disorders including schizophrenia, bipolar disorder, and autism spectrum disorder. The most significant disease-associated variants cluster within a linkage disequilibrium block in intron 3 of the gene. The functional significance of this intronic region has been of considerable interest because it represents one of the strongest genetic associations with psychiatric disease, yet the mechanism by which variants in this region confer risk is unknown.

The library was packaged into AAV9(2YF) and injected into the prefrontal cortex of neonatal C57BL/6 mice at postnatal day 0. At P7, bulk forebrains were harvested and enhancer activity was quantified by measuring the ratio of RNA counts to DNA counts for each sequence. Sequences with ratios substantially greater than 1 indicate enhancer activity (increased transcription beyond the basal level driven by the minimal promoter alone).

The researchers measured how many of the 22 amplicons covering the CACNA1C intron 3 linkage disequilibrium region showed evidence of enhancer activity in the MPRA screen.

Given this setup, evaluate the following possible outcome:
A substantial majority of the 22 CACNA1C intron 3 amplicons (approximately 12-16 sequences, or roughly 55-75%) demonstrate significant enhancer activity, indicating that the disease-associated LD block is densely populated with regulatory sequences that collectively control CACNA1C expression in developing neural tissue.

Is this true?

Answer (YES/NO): NO